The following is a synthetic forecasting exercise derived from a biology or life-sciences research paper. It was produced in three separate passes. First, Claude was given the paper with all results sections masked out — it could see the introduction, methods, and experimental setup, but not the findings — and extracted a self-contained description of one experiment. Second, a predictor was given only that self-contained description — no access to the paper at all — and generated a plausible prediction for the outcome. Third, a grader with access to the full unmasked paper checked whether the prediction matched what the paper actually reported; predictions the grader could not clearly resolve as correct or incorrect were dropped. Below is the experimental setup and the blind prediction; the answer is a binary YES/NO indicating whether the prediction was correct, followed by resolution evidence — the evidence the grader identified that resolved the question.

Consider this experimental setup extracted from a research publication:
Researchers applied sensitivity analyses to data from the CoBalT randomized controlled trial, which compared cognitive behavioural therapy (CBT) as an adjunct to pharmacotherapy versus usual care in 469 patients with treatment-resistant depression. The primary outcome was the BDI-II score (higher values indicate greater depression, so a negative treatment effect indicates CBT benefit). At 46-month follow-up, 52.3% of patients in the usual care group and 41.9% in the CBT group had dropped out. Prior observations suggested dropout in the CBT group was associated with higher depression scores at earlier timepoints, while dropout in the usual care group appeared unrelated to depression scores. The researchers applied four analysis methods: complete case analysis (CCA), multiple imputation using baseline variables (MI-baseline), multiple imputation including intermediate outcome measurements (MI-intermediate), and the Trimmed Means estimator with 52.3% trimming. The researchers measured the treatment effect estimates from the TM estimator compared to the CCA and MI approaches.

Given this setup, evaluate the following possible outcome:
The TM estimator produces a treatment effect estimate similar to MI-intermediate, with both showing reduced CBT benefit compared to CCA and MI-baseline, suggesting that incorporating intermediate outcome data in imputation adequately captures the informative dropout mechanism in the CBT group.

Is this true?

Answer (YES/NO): NO